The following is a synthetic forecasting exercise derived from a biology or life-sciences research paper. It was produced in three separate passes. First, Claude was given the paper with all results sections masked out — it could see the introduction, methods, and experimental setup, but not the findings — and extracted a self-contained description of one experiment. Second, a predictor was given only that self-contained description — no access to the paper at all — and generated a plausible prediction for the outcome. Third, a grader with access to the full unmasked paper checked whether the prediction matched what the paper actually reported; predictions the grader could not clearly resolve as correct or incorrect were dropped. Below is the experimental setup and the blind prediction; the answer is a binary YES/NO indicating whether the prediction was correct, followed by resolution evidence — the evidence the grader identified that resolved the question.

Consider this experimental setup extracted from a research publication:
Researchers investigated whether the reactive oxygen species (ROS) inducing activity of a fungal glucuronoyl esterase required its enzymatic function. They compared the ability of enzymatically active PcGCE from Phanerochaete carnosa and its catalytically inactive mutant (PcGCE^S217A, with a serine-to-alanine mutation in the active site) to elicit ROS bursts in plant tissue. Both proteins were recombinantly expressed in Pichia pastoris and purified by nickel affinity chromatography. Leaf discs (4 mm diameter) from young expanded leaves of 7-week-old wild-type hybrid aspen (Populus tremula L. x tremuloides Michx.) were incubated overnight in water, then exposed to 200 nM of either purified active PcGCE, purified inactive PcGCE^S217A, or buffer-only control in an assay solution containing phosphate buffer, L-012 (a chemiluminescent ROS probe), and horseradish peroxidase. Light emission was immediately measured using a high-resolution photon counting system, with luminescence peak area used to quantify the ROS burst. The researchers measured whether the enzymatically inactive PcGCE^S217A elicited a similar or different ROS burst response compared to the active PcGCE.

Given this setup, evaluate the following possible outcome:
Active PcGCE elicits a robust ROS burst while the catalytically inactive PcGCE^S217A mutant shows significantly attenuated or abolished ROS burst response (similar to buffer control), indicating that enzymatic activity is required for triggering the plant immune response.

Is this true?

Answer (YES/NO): NO